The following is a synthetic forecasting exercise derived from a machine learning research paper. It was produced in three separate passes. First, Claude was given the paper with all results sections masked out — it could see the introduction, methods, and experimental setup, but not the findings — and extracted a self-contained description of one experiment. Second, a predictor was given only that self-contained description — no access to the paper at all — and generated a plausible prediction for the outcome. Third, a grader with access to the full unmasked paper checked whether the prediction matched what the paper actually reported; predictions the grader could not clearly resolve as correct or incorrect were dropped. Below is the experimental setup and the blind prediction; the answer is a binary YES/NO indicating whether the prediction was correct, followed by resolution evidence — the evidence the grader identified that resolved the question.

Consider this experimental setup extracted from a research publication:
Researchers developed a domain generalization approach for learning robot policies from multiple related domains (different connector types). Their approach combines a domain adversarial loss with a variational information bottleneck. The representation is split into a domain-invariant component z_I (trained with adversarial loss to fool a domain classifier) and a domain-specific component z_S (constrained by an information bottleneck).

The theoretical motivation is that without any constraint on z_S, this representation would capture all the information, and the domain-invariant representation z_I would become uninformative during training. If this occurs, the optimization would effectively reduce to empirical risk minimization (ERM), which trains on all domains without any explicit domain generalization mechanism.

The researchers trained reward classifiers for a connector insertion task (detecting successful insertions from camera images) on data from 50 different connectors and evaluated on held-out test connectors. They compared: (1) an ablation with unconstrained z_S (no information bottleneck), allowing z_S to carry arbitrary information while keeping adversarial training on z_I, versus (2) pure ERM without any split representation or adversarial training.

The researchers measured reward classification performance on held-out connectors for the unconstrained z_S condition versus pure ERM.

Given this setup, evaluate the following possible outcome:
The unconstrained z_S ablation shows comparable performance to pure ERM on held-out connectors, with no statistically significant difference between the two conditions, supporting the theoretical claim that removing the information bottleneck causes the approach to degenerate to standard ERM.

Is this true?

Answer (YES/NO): YES